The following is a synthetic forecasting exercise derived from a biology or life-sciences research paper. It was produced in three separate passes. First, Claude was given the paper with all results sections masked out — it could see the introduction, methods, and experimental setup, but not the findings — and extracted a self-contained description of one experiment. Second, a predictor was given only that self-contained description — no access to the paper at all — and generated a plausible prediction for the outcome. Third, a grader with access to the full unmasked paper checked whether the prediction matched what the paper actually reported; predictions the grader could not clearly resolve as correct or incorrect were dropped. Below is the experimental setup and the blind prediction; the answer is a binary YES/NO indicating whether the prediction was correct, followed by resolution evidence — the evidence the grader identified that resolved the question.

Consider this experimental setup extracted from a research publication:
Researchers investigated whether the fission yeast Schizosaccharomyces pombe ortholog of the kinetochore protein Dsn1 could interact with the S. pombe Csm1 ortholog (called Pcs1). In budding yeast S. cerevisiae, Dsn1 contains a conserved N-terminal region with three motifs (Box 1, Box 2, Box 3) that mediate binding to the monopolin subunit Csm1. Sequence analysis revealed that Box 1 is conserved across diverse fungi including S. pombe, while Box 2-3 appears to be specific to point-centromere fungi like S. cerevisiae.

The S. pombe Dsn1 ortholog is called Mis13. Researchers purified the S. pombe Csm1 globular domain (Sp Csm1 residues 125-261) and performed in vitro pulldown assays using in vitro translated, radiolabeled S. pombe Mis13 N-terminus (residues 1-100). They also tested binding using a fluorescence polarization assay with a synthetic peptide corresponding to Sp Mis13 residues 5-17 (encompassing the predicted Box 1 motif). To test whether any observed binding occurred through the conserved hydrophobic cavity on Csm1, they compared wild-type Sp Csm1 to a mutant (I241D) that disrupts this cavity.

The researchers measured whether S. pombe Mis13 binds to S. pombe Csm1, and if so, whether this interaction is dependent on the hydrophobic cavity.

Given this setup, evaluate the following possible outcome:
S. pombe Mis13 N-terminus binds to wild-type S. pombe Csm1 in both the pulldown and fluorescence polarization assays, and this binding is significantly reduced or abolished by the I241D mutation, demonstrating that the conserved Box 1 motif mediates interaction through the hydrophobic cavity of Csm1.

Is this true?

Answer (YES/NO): YES